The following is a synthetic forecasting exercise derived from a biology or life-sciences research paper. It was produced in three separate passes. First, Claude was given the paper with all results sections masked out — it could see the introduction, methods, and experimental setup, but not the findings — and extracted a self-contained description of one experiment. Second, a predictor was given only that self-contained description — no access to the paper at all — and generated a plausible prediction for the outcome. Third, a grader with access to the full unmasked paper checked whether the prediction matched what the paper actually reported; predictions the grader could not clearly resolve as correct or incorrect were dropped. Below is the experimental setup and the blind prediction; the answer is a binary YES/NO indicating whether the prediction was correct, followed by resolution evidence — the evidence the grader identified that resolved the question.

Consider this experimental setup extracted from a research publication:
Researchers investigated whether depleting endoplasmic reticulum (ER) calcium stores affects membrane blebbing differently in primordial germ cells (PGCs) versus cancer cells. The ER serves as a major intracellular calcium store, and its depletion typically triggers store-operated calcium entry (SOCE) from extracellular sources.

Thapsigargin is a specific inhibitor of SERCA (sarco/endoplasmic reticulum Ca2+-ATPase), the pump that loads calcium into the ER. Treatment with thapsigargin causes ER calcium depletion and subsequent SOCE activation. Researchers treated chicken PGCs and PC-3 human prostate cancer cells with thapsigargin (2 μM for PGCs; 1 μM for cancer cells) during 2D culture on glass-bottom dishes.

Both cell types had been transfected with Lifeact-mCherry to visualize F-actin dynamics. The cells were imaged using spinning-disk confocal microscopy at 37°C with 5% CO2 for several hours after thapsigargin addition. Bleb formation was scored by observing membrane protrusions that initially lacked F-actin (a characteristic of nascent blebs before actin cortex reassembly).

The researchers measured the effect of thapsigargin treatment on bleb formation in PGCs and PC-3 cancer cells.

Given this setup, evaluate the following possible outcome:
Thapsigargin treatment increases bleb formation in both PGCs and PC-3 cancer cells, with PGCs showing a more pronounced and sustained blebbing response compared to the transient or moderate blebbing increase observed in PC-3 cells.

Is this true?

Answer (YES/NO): NO